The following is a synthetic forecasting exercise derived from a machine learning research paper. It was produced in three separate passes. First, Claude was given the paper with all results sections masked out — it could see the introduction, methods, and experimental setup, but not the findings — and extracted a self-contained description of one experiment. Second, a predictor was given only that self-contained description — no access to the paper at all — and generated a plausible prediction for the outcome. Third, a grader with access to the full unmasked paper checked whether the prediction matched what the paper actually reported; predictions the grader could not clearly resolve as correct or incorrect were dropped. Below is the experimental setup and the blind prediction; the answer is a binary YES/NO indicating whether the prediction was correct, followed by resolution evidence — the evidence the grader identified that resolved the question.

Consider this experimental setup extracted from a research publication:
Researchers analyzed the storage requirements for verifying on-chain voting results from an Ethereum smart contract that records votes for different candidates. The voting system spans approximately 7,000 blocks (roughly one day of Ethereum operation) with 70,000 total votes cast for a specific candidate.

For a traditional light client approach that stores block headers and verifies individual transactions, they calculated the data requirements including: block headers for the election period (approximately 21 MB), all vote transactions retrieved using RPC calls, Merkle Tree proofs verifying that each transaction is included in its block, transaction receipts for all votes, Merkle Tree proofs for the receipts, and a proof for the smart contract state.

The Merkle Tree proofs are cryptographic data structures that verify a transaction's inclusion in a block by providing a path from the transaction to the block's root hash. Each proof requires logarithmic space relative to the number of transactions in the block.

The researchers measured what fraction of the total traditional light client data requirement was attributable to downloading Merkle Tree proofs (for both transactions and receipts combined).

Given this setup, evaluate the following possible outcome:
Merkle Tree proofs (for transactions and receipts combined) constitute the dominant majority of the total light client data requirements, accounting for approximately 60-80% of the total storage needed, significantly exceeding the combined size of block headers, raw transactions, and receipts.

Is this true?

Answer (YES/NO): NO